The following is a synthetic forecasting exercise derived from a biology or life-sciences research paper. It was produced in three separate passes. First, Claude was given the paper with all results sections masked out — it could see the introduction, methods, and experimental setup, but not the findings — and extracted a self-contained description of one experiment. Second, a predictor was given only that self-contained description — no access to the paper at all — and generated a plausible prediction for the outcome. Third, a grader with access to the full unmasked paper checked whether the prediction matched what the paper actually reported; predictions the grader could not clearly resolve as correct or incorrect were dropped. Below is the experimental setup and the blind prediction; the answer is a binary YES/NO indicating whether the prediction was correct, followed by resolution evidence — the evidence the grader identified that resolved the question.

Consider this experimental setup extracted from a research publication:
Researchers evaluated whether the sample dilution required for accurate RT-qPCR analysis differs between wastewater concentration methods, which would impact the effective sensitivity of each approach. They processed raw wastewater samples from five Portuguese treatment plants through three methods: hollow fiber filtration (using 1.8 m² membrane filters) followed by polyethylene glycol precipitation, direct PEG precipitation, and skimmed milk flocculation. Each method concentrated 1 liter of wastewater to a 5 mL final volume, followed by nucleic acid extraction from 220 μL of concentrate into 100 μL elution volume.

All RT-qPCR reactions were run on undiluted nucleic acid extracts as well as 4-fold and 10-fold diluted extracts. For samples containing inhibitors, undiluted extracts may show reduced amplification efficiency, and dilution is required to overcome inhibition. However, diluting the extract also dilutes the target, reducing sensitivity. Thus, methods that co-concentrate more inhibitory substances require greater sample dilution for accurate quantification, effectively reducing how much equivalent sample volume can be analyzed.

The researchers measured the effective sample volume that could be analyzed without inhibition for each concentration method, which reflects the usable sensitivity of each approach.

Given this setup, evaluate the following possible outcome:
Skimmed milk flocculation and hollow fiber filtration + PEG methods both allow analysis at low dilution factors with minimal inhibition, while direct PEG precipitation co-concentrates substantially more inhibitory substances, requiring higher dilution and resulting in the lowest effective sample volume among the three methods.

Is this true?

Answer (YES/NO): NO